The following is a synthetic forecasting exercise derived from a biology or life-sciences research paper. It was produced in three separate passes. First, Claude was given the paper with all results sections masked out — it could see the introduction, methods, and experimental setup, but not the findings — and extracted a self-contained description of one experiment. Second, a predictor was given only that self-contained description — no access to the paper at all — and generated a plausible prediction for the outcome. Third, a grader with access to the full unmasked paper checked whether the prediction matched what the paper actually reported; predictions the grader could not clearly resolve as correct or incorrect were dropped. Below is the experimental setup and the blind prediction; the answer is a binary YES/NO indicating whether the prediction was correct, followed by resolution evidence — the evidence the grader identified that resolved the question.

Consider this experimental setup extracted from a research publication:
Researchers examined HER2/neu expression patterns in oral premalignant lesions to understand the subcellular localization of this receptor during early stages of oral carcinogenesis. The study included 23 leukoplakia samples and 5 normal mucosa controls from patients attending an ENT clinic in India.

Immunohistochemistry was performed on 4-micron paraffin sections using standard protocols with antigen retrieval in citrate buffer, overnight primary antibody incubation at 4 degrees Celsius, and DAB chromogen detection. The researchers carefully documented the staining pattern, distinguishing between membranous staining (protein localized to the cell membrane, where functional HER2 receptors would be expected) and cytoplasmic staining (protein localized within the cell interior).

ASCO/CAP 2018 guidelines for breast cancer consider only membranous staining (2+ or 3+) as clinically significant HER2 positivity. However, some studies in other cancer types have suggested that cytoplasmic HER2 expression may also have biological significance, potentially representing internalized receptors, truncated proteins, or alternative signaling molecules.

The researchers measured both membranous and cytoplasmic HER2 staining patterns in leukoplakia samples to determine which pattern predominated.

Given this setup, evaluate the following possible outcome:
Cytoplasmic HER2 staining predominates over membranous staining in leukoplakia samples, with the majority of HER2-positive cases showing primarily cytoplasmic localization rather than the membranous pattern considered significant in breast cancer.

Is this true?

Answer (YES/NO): YES